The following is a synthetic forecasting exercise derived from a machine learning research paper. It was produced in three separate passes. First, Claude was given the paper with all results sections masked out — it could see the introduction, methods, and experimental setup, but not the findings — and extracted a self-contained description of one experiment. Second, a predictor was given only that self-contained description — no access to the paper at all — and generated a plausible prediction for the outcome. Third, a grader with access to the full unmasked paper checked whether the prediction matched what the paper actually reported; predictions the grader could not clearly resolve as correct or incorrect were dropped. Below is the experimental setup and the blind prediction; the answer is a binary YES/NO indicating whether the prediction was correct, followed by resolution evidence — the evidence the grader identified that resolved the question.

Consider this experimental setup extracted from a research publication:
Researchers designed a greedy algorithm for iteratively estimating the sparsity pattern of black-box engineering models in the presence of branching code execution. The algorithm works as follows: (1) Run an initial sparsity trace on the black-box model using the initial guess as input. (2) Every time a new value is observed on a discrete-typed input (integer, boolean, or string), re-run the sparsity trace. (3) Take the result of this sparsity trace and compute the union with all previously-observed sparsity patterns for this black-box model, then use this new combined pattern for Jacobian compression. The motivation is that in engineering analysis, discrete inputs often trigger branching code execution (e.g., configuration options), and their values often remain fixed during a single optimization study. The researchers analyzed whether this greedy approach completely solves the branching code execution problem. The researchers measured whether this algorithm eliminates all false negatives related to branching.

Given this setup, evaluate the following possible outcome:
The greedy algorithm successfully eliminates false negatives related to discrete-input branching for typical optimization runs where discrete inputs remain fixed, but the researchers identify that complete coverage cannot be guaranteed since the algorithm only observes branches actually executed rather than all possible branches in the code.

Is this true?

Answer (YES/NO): NO